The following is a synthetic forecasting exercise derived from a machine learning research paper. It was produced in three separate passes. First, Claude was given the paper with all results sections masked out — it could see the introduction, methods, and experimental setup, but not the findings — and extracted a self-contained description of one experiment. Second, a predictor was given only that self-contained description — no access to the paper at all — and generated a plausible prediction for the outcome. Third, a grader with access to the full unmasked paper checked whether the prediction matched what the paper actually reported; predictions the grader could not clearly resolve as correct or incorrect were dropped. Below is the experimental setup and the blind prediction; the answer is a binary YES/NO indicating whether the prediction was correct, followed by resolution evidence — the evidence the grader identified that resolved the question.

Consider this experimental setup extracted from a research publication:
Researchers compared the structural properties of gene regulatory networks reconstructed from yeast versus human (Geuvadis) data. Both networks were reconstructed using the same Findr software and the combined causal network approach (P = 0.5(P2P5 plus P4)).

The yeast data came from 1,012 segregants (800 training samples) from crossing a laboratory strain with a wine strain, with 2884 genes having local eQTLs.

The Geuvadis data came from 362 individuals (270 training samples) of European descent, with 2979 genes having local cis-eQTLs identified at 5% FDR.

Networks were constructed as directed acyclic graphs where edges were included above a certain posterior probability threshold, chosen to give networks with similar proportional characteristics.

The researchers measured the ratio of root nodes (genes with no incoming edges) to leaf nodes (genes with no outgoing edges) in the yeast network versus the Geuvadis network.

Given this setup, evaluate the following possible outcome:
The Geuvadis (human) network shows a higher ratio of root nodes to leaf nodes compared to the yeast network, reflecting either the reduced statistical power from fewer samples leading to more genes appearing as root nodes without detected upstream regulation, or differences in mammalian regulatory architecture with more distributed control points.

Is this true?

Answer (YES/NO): NO